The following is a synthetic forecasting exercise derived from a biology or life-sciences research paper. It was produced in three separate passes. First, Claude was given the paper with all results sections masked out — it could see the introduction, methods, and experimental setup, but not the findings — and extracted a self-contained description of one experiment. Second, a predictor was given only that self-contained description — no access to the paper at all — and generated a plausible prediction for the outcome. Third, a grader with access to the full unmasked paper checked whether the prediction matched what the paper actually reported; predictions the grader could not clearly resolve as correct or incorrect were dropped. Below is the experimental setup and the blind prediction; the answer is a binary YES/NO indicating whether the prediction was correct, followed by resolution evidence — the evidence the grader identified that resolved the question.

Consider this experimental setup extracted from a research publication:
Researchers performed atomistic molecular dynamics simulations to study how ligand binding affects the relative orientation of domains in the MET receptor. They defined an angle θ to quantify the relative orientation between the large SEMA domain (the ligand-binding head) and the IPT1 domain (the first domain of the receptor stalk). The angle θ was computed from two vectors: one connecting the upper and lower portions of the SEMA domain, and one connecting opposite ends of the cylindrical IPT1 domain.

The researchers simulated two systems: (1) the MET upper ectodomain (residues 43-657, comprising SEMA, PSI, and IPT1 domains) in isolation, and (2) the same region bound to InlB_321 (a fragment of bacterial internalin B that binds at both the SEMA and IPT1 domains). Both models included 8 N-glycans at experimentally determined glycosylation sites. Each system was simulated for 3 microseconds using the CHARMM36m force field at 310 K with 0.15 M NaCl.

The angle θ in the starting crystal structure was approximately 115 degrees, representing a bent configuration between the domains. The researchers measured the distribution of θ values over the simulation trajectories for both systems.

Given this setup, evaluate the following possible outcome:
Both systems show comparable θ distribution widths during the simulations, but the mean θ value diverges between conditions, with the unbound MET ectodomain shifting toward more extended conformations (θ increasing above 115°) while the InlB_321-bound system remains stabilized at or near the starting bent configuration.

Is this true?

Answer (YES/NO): NO